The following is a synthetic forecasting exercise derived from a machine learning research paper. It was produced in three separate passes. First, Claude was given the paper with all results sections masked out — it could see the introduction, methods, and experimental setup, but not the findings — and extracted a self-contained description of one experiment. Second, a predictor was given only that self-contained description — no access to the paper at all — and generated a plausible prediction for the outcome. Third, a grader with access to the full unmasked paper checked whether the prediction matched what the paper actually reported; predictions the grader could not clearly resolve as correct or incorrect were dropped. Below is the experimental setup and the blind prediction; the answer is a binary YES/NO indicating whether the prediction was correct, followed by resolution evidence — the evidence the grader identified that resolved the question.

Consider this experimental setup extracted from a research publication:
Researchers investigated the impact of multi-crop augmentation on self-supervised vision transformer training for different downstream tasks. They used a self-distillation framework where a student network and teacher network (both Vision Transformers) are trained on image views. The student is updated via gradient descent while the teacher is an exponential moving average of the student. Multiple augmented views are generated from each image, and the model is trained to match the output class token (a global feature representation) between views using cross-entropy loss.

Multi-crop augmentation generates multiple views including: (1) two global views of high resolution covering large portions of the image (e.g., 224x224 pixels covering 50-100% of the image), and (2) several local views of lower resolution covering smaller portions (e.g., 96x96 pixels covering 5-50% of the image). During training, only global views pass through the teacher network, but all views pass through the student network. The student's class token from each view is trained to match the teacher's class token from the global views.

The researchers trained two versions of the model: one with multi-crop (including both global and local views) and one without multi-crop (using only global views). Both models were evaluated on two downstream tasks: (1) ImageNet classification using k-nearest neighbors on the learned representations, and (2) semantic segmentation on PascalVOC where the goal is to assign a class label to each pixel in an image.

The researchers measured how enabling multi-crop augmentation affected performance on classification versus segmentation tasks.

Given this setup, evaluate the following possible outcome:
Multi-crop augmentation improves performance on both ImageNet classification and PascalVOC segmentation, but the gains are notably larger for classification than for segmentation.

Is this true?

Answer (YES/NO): NO